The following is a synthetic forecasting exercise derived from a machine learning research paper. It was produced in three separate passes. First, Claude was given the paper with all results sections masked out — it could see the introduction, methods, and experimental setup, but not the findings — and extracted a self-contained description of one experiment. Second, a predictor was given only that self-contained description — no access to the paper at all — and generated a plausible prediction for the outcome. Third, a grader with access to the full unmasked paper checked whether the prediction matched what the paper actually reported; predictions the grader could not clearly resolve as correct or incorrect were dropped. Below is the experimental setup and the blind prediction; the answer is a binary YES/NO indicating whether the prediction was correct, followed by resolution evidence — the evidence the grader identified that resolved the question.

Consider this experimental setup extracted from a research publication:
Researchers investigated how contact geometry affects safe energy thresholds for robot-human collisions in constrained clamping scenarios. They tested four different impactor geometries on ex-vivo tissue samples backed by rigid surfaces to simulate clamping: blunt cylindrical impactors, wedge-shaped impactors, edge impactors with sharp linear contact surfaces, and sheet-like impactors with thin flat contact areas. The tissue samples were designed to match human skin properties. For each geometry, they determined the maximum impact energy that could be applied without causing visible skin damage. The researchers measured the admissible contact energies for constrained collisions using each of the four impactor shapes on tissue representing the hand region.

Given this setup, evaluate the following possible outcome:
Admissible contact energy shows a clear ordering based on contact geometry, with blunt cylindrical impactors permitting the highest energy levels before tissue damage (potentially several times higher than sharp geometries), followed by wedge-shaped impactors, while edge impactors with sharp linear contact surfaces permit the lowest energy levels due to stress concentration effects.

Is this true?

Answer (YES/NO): NO